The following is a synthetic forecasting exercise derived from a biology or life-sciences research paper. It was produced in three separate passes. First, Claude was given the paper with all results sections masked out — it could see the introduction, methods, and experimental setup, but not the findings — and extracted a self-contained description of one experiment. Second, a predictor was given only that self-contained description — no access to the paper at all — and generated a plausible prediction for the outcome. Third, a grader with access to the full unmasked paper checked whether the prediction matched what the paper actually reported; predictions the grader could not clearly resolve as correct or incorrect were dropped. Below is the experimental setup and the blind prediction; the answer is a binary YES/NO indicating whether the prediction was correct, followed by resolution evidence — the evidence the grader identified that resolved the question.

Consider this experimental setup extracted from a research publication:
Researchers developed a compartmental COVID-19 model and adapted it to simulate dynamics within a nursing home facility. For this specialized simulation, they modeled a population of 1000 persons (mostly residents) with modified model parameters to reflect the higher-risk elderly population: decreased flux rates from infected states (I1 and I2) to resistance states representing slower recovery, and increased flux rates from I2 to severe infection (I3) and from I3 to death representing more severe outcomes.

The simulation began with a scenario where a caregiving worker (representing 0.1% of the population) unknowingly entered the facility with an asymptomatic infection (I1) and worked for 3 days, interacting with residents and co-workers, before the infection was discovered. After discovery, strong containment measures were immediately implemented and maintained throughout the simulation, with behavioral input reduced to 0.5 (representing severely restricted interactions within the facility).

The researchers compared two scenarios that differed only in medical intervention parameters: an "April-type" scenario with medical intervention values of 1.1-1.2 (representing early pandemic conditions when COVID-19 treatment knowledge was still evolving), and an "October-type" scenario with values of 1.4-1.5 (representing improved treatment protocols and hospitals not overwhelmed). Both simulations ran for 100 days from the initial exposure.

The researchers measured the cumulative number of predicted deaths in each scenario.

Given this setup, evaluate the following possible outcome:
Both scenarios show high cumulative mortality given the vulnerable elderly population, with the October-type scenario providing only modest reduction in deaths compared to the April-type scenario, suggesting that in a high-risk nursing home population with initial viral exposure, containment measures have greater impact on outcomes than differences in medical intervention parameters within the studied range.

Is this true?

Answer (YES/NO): NO